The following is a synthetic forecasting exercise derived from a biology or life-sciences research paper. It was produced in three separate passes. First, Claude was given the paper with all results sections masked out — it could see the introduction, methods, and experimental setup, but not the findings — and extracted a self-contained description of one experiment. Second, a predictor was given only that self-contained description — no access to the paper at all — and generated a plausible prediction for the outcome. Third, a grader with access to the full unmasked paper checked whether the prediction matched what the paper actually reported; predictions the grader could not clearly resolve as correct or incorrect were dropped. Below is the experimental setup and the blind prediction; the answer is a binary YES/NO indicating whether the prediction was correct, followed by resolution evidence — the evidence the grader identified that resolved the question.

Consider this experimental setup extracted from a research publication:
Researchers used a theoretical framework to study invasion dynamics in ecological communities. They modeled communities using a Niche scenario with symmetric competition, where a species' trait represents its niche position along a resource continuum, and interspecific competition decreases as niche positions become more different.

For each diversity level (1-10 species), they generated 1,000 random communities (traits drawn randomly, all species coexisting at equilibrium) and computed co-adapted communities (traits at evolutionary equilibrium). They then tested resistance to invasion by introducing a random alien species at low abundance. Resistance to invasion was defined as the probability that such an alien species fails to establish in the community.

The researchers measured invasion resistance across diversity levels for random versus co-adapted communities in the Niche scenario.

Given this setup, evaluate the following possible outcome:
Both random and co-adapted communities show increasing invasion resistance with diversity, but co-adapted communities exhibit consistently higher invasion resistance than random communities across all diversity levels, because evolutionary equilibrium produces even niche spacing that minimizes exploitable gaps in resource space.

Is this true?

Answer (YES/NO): YES